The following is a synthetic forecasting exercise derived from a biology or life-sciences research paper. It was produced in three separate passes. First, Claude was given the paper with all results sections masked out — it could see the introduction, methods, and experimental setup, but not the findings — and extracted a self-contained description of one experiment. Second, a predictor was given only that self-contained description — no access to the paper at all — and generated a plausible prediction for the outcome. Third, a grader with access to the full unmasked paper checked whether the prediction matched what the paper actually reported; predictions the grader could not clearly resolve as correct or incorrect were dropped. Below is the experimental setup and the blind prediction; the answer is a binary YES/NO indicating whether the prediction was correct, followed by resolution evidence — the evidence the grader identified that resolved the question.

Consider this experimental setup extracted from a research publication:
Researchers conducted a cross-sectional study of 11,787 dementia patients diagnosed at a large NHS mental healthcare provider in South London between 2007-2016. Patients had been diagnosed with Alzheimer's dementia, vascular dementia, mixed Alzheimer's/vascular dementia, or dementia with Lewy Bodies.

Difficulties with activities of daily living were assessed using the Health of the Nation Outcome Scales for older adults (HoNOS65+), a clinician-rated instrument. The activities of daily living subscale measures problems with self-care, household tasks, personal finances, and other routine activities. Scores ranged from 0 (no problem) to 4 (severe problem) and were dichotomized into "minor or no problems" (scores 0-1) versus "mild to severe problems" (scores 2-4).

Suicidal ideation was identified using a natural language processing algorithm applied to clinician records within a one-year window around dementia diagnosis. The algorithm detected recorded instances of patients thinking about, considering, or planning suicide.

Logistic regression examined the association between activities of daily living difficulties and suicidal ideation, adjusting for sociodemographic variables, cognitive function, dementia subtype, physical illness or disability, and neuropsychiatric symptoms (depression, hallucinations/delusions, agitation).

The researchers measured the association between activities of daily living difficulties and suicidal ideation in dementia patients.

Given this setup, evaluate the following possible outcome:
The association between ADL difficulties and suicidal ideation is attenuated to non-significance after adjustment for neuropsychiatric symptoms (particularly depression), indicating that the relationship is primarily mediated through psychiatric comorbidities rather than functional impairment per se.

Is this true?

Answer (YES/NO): NO